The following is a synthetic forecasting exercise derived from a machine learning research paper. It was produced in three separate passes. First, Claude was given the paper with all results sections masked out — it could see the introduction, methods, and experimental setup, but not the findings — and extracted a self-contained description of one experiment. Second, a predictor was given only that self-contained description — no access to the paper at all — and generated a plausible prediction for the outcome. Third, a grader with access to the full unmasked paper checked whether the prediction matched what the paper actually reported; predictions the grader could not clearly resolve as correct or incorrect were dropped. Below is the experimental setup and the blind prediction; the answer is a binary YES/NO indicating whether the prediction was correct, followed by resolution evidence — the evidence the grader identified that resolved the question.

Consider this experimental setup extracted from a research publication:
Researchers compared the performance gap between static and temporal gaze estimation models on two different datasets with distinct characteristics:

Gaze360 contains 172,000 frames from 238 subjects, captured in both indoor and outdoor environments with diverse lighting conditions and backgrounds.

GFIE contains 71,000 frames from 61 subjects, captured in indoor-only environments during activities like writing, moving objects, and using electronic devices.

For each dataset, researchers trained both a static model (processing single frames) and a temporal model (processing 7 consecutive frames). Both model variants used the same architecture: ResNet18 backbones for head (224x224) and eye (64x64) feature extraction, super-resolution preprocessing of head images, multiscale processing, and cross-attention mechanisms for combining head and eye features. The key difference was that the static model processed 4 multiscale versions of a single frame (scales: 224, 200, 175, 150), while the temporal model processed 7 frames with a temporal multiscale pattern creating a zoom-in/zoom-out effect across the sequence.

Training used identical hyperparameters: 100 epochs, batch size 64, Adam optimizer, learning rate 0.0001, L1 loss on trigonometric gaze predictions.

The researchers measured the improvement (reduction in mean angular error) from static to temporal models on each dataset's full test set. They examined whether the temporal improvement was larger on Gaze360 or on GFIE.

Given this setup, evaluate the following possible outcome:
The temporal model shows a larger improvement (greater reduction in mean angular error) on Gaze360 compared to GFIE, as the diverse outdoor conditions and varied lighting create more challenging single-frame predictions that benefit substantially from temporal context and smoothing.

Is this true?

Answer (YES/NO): YES